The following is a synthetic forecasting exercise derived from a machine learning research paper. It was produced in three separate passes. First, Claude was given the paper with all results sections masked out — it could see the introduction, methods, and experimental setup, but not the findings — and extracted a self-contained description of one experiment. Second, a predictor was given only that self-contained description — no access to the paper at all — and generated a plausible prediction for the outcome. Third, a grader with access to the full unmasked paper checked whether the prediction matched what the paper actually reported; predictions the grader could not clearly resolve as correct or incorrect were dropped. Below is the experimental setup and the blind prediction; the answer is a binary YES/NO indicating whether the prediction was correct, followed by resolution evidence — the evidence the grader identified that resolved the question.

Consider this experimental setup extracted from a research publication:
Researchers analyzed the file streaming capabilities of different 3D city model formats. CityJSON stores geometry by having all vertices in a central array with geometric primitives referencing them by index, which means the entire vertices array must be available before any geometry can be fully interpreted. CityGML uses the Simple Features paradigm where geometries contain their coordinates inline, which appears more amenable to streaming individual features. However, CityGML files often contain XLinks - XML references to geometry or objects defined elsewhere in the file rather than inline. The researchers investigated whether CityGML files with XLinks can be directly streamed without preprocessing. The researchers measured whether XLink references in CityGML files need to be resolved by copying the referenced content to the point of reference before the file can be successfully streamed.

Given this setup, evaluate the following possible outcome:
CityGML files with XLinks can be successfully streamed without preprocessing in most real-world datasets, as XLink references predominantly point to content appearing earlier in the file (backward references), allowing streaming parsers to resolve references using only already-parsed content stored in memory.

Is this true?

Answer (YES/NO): NO